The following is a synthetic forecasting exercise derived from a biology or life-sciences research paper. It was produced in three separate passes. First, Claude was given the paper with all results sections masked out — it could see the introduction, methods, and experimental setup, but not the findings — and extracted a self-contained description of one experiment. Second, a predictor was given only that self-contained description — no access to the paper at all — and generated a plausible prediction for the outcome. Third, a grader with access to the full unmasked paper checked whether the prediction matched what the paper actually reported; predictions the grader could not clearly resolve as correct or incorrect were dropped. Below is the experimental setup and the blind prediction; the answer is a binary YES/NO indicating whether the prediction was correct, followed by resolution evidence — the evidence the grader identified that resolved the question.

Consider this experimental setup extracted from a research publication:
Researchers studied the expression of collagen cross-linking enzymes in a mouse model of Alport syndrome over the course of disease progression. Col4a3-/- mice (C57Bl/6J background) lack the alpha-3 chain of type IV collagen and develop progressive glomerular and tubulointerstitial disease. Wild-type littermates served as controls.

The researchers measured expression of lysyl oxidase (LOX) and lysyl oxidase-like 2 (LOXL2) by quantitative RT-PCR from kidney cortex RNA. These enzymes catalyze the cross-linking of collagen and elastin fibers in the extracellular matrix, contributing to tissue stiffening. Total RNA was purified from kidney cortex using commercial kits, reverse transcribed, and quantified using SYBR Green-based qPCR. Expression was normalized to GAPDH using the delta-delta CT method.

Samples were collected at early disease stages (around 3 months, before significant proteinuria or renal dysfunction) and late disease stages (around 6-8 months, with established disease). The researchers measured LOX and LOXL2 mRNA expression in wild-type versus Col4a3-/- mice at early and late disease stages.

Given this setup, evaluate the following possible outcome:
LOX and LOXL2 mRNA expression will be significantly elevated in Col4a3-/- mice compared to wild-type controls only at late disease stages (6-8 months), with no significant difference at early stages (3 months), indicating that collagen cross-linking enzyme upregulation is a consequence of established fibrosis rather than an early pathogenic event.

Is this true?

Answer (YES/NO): YES